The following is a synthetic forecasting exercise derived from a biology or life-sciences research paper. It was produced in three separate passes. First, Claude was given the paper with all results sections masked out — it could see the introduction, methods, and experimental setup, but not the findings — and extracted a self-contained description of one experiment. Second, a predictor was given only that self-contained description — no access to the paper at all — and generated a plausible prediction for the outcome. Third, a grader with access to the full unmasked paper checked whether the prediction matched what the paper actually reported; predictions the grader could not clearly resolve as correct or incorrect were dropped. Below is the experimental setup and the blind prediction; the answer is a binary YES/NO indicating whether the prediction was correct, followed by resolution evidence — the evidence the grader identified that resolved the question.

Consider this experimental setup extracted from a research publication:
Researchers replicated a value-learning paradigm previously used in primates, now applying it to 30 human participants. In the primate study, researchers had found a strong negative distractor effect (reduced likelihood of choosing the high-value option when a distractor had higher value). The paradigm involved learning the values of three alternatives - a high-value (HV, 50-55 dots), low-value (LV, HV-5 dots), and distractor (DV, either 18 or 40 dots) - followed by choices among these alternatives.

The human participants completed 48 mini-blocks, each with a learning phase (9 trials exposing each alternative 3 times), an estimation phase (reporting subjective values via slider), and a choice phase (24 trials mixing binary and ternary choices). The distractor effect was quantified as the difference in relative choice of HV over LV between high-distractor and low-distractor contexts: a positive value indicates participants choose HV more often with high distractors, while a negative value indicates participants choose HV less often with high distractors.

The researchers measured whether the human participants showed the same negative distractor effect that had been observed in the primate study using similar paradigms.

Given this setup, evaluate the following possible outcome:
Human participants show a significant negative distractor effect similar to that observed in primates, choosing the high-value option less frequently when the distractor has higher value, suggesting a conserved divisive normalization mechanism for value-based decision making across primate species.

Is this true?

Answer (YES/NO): NO